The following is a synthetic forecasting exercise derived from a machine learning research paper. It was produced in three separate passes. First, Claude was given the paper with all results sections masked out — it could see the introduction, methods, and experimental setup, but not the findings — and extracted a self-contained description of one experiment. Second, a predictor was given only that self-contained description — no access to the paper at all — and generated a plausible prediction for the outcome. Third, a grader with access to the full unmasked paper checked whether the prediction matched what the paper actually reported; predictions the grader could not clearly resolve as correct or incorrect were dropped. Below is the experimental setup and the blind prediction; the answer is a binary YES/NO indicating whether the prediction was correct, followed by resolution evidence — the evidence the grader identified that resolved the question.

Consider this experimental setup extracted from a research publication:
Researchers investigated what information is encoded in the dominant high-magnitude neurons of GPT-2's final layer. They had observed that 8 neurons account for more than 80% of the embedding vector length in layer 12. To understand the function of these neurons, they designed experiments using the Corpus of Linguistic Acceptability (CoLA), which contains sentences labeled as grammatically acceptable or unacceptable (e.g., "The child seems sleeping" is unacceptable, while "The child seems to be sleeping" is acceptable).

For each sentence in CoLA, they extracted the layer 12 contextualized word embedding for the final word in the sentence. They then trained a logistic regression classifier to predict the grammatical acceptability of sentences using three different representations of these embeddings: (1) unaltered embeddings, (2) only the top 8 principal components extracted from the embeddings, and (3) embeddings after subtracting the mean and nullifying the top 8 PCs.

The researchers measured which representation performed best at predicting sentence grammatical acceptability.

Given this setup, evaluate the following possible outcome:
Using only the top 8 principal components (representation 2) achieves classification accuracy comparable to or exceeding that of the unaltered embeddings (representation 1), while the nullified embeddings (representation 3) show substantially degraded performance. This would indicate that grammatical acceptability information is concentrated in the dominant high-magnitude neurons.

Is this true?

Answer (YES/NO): YES